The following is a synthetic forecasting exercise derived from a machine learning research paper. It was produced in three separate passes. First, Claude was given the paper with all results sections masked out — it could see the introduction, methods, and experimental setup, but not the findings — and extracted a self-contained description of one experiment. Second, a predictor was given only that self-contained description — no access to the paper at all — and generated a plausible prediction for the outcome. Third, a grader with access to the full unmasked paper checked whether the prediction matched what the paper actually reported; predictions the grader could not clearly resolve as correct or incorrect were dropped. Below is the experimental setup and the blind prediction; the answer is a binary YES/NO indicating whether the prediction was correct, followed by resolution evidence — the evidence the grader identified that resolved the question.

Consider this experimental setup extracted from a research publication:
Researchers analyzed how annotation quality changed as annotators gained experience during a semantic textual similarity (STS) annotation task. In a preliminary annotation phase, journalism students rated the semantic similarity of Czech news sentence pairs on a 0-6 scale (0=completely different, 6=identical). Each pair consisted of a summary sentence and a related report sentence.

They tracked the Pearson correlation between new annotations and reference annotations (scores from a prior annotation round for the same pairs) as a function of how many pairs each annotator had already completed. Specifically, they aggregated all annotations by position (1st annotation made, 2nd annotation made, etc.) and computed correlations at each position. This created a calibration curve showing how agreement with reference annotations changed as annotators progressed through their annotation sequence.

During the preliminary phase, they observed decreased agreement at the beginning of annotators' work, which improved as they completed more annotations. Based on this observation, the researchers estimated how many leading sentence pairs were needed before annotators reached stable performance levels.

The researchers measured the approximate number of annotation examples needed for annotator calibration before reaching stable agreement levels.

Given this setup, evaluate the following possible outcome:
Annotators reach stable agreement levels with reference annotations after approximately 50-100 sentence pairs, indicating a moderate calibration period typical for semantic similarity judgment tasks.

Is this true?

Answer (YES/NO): NO